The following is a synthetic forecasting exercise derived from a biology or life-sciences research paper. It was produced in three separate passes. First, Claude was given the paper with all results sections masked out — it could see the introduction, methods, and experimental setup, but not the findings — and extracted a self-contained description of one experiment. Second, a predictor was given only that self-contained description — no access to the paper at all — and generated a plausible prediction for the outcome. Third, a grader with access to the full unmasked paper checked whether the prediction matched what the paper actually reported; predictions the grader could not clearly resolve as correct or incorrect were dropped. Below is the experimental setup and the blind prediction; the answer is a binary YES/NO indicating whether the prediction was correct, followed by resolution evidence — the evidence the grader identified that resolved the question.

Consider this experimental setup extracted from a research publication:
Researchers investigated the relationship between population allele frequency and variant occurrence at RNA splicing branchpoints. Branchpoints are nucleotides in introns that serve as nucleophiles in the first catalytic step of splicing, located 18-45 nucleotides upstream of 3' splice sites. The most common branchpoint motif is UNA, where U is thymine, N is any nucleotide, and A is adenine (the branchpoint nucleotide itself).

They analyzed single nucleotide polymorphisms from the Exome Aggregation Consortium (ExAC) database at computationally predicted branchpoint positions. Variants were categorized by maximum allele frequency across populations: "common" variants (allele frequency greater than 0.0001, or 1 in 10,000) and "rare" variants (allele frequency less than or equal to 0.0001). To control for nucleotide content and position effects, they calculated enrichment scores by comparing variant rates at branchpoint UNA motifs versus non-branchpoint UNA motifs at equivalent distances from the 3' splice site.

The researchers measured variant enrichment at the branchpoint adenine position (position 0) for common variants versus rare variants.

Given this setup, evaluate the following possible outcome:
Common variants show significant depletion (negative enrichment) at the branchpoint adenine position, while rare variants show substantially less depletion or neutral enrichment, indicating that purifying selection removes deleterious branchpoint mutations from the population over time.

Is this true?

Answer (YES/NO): YES